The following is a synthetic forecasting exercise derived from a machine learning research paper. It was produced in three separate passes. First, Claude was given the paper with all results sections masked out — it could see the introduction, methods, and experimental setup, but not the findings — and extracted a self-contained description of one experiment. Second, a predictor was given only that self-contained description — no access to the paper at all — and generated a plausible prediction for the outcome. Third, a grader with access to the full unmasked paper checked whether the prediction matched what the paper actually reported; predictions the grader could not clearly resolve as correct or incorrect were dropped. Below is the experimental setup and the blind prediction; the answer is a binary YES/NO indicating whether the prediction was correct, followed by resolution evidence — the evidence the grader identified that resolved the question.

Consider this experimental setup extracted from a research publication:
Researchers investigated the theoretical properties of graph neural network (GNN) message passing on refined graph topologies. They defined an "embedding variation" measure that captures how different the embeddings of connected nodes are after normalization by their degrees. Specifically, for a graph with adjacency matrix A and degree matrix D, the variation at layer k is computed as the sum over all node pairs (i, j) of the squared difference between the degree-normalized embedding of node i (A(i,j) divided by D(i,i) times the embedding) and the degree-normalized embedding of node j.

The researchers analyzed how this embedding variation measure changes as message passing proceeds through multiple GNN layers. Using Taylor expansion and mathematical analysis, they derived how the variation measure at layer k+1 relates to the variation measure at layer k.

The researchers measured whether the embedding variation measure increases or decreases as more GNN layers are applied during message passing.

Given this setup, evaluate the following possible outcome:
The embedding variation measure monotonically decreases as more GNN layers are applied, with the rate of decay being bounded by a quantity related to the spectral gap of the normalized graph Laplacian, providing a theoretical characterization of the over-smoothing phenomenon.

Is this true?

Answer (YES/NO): NO